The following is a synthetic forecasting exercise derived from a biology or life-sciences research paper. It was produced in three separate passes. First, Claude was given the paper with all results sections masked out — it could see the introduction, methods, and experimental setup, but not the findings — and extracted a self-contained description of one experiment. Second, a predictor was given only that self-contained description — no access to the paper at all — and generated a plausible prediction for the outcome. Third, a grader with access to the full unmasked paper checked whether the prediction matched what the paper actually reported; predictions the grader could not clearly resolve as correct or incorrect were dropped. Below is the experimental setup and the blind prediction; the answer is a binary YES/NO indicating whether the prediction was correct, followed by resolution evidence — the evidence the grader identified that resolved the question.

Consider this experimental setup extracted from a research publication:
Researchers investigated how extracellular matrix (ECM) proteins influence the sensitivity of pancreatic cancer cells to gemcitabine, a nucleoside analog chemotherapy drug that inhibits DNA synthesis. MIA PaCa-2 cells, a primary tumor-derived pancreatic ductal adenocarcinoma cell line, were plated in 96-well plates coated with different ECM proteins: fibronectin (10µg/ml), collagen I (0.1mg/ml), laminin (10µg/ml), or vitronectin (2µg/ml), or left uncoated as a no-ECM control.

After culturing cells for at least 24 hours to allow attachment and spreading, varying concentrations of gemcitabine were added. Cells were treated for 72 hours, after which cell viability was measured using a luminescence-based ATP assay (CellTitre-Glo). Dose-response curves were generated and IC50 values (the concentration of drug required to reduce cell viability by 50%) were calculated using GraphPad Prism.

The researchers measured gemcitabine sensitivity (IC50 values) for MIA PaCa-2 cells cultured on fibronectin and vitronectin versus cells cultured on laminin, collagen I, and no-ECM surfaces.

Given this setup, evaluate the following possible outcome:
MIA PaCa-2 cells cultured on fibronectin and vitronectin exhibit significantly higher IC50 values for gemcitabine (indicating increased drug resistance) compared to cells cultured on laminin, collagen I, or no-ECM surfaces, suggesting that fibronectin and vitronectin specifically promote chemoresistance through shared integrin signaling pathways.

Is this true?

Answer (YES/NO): NO